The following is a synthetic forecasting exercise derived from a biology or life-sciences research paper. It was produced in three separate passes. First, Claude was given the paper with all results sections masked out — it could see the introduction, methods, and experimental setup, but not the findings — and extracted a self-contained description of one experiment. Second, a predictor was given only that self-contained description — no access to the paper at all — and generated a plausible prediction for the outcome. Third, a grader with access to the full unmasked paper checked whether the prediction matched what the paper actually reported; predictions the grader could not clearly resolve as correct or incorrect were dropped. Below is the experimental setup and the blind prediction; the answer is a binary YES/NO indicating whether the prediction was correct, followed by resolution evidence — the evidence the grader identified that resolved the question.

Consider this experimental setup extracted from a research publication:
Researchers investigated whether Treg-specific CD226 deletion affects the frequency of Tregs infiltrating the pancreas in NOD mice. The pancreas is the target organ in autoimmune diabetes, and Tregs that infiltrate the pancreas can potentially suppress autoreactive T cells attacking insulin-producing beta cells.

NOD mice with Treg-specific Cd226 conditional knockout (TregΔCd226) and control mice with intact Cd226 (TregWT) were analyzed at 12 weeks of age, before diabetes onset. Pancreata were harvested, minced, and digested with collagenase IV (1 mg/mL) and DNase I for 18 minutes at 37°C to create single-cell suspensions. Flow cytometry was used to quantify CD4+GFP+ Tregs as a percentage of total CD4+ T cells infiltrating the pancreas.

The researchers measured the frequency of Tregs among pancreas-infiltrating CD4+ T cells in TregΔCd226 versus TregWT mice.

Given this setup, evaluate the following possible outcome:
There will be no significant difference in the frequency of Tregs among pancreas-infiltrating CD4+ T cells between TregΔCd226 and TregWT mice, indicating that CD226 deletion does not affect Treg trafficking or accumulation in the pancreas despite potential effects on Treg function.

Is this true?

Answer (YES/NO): YES